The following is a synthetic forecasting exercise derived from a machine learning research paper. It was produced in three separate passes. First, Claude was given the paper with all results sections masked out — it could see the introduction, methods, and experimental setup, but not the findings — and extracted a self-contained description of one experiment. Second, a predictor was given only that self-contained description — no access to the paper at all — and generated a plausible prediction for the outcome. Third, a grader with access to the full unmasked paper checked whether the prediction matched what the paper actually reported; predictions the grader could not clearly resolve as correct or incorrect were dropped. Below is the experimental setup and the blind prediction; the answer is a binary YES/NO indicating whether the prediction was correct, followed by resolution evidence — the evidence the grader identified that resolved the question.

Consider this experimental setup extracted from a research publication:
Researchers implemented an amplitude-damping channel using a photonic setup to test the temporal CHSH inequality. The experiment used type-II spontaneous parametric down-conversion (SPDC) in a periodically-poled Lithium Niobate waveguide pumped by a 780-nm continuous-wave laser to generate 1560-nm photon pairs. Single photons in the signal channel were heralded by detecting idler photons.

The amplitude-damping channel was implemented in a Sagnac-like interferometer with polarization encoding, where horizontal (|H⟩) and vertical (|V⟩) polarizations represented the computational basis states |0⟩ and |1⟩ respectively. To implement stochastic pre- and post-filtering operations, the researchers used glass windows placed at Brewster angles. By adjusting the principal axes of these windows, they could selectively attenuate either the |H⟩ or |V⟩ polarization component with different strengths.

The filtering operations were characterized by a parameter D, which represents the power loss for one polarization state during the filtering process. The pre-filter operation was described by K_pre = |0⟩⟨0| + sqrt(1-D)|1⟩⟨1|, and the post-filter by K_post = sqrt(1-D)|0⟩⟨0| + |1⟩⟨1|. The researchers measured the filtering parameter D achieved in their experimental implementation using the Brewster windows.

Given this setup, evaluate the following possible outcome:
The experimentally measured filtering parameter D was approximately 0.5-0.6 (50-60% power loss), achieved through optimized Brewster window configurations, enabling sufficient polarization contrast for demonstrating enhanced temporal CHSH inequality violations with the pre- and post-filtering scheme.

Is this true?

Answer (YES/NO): NO